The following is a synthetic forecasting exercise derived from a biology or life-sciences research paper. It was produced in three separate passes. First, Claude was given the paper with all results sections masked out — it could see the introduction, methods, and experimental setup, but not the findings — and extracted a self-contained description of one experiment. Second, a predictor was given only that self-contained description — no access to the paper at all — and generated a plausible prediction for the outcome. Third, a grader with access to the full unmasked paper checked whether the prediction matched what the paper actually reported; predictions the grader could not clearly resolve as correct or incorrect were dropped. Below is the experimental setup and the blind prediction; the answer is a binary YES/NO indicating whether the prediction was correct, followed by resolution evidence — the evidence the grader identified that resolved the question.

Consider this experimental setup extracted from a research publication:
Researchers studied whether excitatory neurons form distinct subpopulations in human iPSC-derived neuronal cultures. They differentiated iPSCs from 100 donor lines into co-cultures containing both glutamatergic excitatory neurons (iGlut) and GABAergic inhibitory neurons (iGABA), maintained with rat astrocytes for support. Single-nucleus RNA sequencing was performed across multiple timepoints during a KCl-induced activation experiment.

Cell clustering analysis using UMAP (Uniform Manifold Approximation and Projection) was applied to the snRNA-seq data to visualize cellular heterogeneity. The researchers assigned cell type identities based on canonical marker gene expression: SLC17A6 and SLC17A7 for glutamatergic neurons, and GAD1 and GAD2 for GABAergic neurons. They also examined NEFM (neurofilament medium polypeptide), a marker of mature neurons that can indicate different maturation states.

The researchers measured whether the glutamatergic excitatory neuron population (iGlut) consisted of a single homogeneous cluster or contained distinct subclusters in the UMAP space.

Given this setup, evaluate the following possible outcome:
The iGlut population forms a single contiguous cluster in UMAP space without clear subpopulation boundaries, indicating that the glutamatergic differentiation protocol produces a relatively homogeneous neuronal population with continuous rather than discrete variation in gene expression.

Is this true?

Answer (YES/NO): NO